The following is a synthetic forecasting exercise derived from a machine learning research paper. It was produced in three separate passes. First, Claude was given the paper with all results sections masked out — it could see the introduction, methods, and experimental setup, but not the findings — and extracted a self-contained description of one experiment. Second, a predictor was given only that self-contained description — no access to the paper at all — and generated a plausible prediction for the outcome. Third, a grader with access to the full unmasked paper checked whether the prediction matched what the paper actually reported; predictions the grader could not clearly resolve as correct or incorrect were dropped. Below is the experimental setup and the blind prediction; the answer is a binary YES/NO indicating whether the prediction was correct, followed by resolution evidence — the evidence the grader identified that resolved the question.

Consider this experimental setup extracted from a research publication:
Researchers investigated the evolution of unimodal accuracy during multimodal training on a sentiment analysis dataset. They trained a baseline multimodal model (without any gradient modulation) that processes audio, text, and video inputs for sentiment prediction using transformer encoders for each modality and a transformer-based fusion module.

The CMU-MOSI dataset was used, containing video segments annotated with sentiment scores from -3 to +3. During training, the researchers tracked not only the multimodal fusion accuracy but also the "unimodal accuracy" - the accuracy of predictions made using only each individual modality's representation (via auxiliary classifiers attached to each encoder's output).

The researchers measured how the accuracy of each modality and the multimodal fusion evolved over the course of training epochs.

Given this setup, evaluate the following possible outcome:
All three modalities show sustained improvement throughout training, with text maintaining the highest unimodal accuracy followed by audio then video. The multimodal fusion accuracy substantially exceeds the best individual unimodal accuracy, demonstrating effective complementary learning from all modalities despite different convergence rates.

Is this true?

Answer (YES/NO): NO